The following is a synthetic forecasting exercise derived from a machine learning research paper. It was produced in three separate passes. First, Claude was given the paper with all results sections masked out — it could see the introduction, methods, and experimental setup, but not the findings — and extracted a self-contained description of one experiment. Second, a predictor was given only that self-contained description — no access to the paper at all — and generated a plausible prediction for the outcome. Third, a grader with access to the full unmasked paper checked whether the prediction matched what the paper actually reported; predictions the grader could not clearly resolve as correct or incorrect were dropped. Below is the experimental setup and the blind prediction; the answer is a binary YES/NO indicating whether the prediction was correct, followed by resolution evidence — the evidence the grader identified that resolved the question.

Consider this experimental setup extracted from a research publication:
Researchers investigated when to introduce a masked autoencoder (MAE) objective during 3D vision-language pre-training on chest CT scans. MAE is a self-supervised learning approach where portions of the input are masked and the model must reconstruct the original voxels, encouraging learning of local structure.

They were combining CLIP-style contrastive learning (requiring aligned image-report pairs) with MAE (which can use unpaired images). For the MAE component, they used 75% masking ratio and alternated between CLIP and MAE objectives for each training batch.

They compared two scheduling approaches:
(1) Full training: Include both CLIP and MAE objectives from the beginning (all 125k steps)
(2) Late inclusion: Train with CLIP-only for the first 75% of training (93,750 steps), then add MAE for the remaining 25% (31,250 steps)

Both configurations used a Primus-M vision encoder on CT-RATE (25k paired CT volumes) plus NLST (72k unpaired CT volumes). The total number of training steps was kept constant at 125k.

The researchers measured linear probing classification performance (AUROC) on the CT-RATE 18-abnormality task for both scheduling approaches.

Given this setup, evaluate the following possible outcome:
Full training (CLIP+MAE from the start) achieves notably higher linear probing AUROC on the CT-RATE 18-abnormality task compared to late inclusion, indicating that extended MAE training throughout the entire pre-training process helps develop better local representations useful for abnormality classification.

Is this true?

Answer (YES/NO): NO